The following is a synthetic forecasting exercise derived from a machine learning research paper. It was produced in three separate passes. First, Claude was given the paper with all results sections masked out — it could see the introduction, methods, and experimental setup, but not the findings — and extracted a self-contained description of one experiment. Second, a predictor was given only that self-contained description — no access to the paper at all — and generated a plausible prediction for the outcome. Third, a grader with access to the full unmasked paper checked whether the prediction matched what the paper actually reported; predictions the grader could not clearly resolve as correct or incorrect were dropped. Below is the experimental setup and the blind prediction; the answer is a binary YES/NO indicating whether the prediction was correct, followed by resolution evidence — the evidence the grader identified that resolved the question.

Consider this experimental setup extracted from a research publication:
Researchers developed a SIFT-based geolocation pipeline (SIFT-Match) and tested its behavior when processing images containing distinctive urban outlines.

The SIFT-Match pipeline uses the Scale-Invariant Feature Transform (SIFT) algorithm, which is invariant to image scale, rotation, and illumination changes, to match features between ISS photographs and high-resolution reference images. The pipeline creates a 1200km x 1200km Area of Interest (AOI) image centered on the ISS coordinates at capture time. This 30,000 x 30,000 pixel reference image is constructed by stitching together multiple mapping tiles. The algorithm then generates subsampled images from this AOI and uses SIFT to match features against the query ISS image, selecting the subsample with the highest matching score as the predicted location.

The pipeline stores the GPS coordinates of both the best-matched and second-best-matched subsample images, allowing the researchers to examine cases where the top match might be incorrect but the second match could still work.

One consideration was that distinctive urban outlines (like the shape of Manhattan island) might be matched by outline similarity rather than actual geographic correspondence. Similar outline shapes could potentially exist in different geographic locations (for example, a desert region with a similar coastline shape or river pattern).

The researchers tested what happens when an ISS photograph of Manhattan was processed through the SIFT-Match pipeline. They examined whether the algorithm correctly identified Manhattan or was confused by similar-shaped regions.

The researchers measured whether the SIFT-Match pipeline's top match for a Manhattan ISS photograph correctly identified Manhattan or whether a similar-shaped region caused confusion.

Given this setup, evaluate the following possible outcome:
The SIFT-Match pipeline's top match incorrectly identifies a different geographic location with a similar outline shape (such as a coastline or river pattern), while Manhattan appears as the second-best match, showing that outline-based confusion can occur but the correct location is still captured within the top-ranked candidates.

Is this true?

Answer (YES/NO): YES